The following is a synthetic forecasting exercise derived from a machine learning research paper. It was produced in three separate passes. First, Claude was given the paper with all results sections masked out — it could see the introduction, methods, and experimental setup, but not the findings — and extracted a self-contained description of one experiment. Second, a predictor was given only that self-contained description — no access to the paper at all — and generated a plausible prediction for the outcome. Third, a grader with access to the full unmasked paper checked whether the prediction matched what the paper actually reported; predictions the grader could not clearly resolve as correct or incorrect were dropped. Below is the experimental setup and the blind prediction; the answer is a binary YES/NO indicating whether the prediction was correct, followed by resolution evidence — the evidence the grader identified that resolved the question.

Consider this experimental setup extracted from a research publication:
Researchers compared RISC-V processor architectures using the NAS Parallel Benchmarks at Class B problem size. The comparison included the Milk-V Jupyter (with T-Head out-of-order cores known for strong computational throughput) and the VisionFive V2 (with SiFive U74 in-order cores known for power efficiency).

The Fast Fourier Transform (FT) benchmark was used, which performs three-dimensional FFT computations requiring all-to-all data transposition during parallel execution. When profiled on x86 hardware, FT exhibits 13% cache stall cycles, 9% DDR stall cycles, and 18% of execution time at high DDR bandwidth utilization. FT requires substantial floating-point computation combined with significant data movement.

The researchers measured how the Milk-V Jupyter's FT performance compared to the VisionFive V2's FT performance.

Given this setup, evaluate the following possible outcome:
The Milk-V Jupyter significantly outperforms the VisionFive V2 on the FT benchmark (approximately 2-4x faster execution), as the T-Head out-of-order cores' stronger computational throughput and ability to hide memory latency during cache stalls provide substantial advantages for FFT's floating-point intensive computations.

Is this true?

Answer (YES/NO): NO